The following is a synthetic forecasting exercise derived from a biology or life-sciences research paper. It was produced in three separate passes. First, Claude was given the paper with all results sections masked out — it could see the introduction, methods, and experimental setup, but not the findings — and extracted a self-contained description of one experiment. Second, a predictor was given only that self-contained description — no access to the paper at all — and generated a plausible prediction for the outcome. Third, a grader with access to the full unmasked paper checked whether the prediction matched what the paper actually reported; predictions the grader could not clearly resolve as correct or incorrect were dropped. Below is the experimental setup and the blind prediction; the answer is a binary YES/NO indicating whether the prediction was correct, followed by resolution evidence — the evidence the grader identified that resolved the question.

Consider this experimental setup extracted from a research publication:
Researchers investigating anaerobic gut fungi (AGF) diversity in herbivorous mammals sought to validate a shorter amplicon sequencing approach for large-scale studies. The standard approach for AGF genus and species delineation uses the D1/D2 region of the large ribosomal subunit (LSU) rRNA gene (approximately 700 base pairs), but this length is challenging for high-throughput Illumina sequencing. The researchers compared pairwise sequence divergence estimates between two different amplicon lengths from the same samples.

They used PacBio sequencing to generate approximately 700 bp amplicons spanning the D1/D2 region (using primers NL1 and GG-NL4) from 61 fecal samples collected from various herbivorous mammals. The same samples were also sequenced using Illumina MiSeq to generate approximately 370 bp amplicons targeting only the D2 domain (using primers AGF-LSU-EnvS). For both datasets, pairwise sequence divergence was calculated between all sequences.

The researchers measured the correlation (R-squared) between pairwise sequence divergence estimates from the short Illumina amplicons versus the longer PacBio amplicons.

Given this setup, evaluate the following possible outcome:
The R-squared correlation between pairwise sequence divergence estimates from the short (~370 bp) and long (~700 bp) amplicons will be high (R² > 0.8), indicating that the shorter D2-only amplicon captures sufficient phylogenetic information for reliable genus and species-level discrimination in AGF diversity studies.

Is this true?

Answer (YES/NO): YES